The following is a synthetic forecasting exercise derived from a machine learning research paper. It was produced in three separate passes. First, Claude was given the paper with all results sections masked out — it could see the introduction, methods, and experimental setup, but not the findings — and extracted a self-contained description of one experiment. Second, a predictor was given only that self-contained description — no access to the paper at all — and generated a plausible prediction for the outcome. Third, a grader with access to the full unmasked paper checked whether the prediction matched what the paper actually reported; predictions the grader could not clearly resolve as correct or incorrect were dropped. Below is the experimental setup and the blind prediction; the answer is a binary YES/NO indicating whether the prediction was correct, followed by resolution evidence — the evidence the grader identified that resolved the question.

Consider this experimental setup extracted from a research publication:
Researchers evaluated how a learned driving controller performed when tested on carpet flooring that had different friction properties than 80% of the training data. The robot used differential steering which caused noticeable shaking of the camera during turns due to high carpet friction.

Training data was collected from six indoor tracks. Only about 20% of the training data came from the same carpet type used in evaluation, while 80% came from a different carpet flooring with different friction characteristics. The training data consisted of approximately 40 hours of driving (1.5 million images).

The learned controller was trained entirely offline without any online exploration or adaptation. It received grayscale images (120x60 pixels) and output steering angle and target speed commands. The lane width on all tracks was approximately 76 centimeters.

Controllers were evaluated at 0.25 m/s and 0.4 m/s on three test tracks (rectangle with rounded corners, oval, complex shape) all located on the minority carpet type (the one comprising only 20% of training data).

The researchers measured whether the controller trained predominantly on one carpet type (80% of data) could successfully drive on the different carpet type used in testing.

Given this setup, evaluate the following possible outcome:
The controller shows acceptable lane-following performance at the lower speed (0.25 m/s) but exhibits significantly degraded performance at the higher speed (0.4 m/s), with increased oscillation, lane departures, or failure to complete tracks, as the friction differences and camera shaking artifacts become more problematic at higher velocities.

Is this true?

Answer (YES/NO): NO